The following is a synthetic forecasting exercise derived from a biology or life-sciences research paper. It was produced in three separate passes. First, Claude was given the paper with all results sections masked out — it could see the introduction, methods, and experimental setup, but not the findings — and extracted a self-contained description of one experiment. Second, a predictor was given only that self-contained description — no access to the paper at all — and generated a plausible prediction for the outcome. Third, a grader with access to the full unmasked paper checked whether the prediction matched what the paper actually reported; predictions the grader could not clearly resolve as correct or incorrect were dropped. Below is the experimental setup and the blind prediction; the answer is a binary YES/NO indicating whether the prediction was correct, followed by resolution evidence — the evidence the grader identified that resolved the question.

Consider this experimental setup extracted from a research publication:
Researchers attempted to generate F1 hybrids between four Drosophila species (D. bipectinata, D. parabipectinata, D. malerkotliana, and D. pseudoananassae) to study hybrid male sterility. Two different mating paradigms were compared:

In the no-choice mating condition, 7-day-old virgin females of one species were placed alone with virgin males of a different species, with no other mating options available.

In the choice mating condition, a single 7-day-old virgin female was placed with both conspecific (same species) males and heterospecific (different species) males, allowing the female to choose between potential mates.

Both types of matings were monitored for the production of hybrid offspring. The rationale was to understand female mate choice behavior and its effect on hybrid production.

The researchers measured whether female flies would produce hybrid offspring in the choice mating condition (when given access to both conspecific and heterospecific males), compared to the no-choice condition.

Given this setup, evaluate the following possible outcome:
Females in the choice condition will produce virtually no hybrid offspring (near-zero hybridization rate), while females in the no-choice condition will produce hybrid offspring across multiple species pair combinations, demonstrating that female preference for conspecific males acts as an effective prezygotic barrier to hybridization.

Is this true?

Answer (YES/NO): YES